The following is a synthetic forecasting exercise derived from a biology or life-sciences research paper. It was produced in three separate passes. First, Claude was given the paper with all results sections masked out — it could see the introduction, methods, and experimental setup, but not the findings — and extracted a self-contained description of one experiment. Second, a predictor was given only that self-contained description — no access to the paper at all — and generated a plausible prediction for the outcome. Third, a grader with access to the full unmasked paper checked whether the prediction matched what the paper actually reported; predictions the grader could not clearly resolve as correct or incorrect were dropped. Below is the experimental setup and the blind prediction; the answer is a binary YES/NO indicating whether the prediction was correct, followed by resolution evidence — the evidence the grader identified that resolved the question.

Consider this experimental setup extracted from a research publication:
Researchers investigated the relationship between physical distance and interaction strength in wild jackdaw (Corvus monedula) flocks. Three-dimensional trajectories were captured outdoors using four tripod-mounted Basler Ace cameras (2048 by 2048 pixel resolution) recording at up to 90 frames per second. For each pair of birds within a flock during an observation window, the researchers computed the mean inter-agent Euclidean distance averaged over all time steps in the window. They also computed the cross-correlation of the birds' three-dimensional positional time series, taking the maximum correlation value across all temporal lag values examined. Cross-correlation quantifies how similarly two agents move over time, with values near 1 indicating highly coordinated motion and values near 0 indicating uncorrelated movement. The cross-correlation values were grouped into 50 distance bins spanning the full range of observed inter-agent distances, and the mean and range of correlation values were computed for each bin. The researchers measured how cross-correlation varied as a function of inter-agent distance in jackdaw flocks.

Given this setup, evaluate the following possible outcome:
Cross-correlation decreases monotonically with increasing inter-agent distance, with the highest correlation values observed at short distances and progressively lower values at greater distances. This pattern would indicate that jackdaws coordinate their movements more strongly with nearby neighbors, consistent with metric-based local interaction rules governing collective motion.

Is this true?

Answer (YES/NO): YES